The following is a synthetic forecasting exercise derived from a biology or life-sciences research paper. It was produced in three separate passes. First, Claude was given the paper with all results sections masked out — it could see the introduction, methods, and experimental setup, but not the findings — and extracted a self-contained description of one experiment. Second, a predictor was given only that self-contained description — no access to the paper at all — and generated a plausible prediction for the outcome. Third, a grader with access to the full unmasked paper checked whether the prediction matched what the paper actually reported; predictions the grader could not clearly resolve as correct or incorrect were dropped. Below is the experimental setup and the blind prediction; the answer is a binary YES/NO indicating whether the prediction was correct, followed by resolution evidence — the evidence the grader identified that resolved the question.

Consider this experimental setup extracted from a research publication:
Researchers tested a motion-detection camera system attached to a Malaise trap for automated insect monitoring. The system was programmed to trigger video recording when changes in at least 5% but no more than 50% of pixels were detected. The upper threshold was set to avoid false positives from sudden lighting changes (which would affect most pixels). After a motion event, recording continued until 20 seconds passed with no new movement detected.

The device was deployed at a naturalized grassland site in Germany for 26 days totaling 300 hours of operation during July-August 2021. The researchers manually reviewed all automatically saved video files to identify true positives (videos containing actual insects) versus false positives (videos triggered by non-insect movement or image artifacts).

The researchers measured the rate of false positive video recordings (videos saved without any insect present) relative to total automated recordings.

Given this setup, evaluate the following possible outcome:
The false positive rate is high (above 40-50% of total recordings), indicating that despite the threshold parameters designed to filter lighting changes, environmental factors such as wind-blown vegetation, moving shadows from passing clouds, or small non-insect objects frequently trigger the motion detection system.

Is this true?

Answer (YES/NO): NO